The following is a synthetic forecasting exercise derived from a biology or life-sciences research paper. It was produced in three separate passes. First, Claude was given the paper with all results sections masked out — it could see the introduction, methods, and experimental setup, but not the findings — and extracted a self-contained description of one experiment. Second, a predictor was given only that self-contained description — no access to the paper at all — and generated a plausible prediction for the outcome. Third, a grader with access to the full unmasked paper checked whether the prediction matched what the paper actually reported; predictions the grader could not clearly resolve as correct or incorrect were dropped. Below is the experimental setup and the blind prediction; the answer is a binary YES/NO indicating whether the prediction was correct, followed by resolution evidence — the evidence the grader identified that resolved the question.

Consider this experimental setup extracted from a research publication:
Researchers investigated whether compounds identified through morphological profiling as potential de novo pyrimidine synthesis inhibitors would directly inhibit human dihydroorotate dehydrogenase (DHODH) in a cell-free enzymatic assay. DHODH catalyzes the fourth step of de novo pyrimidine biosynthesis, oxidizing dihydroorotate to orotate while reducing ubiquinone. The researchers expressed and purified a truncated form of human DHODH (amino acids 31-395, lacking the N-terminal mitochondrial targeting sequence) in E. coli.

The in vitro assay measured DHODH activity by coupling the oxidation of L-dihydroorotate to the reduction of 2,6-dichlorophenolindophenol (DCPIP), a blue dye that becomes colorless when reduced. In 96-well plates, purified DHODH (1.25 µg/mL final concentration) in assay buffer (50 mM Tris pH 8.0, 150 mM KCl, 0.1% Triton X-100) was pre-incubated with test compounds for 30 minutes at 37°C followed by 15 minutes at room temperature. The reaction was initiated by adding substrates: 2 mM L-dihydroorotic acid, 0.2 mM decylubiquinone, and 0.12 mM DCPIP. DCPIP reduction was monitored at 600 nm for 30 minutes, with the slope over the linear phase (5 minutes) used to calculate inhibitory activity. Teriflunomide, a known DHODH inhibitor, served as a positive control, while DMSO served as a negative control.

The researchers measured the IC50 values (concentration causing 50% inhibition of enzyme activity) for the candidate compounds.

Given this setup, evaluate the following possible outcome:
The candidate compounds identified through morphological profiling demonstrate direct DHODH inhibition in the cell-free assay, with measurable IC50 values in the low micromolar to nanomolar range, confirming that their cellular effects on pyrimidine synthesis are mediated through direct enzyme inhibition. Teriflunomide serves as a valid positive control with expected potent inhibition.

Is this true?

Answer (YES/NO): YES